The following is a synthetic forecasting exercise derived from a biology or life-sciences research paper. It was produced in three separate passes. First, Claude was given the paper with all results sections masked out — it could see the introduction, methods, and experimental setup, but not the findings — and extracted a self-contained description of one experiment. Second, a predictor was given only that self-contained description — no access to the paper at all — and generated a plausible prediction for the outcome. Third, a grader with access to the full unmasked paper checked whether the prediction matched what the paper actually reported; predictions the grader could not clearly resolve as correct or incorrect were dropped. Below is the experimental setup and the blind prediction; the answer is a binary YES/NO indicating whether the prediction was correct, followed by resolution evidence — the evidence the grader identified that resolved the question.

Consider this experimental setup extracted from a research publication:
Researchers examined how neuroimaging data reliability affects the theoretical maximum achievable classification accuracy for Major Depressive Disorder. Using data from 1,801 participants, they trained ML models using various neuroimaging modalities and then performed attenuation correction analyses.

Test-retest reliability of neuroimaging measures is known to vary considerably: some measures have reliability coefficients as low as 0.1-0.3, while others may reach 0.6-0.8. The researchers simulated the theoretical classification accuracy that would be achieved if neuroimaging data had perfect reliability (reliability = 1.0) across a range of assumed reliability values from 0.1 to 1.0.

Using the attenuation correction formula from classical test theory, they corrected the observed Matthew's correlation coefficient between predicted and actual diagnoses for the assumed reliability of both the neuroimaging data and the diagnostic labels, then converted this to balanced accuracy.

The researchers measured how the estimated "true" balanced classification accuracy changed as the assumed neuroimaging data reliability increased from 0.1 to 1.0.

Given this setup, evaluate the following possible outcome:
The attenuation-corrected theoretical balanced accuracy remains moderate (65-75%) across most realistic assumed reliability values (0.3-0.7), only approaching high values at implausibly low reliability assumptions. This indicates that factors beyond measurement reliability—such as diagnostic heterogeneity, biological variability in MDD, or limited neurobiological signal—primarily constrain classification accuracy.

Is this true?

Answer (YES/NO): YES